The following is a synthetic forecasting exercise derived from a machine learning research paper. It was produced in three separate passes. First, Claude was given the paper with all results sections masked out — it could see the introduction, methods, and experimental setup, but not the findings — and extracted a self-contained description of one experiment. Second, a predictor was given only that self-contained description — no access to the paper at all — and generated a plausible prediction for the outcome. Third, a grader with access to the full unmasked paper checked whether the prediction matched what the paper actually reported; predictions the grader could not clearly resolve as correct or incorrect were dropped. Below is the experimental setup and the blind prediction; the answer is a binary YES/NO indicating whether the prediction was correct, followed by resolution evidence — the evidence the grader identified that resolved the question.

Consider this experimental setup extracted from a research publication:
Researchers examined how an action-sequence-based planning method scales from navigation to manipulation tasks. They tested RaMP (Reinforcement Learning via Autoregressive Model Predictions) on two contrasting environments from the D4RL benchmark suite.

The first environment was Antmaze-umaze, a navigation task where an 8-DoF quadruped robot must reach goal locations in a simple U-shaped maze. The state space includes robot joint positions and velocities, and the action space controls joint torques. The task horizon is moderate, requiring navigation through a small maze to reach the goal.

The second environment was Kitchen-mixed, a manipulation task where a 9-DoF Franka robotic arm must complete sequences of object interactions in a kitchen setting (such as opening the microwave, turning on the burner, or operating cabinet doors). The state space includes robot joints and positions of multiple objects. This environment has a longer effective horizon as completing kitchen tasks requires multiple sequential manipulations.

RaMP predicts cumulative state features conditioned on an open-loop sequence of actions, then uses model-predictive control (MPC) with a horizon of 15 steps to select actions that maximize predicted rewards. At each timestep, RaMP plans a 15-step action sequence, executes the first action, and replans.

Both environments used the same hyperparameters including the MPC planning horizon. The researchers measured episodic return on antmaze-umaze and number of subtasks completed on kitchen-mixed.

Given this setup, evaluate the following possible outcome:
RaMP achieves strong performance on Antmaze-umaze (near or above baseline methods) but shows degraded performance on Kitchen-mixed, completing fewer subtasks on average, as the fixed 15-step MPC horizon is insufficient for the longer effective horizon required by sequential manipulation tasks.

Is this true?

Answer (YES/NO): NO